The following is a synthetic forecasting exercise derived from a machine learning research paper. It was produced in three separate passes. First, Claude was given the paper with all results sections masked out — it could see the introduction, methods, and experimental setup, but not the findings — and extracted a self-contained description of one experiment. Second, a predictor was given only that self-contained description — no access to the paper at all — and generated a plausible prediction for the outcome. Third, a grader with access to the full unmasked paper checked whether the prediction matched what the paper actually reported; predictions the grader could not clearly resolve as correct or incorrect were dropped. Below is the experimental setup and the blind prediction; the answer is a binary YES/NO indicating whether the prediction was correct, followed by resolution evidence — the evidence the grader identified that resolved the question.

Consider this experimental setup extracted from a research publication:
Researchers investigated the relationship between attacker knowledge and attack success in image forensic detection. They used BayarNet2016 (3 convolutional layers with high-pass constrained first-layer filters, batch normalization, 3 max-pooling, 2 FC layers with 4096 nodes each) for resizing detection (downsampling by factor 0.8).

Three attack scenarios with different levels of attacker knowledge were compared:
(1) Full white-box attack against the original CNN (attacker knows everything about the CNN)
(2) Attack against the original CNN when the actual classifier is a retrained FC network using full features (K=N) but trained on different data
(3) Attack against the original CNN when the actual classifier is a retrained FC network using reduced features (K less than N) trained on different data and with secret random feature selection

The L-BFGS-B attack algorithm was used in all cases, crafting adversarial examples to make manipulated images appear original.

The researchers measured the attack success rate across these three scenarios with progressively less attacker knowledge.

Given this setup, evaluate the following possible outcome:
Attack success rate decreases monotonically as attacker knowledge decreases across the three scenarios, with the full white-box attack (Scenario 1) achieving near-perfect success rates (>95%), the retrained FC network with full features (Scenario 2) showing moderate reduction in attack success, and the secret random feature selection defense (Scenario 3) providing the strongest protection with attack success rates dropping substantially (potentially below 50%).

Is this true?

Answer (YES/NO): YES